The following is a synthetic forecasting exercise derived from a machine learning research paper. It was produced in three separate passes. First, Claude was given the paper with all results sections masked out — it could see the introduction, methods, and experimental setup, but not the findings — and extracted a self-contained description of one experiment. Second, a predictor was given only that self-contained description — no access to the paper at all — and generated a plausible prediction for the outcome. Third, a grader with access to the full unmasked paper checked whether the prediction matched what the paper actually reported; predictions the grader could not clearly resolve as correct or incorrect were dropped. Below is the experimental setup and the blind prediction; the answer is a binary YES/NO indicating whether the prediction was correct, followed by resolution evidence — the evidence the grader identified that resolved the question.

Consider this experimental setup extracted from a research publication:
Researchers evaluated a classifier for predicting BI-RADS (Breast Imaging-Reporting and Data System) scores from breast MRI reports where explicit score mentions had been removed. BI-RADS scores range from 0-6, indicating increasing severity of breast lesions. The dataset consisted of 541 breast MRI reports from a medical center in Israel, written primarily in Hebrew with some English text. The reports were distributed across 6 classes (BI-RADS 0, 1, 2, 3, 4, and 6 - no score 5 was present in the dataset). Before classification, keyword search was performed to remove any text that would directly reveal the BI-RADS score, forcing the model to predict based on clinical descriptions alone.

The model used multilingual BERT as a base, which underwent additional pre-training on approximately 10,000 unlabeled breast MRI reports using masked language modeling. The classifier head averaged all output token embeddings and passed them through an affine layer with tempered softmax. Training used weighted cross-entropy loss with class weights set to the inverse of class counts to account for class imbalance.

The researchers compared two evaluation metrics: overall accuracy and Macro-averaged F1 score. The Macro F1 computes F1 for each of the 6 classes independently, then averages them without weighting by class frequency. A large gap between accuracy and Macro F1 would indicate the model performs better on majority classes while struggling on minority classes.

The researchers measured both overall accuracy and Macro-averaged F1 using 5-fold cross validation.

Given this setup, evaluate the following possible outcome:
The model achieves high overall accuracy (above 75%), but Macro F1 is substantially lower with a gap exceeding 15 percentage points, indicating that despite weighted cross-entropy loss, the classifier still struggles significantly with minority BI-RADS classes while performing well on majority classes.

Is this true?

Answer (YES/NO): NO